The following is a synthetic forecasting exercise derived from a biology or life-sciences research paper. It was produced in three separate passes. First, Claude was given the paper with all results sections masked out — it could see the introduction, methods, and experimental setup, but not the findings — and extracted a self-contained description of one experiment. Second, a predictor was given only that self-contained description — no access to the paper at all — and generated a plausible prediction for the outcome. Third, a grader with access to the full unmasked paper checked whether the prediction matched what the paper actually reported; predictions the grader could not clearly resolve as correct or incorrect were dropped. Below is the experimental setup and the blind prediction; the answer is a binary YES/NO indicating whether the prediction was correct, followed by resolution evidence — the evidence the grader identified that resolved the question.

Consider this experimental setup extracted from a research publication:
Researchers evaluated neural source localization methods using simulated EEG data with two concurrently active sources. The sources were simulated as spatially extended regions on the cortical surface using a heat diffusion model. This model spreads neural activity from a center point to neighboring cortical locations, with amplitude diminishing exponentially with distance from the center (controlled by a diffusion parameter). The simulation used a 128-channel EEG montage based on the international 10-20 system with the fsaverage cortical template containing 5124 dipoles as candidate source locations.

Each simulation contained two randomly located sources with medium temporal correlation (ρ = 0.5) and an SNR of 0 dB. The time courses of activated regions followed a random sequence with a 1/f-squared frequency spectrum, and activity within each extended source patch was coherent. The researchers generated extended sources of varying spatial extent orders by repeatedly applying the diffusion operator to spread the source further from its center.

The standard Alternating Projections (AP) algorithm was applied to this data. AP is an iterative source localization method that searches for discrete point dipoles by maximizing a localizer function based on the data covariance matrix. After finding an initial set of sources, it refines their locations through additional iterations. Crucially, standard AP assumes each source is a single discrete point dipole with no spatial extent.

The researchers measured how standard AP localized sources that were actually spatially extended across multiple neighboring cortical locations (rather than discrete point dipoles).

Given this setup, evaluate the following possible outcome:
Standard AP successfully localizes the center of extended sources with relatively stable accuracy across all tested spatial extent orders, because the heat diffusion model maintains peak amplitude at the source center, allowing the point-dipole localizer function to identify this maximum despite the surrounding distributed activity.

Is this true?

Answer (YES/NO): NO